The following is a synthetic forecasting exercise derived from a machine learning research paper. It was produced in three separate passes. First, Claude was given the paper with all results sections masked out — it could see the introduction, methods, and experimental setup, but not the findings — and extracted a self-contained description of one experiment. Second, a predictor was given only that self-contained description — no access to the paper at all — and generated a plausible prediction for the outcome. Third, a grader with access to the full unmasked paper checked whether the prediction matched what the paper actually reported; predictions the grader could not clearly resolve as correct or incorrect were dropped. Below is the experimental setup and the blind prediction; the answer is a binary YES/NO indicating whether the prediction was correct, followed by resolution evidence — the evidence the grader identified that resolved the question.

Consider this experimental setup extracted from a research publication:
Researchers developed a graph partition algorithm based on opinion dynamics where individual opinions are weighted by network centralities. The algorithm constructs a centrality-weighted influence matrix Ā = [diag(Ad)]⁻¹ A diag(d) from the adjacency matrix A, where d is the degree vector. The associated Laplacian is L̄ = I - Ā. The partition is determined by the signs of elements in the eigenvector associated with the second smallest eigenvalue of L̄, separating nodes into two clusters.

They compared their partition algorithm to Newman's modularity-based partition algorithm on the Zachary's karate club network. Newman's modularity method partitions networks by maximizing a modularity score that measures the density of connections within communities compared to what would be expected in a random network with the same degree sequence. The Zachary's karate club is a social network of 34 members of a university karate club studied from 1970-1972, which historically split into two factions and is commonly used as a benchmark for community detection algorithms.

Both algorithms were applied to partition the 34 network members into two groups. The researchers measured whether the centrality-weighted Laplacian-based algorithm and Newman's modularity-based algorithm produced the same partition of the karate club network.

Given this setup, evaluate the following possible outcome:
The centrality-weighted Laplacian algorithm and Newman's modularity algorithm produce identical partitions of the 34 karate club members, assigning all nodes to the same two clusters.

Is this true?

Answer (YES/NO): YES